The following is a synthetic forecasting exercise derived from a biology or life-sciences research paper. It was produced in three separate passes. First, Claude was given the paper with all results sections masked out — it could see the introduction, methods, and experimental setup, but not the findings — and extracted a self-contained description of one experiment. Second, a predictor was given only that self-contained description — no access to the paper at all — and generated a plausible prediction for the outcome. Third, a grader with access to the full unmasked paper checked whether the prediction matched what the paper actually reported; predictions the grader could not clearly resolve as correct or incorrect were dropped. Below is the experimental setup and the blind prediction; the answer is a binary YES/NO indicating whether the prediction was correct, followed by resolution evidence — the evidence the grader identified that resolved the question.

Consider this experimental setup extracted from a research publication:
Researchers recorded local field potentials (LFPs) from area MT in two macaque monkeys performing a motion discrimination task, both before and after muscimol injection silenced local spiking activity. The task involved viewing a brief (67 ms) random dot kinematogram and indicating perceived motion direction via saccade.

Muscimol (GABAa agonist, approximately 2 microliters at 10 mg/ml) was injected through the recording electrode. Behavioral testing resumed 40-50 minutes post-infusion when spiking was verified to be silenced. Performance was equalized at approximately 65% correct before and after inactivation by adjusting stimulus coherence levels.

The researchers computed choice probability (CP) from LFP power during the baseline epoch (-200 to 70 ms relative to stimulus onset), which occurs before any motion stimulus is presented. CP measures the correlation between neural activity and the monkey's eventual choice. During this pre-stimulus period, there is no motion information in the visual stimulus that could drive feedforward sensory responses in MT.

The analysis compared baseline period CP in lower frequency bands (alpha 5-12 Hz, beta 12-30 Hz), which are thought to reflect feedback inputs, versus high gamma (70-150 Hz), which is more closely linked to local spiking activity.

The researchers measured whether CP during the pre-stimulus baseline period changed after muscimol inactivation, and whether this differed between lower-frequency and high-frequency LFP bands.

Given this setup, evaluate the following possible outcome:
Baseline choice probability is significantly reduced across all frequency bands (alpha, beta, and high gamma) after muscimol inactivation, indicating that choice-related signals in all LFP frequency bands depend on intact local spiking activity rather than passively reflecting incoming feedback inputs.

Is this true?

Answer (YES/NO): NO